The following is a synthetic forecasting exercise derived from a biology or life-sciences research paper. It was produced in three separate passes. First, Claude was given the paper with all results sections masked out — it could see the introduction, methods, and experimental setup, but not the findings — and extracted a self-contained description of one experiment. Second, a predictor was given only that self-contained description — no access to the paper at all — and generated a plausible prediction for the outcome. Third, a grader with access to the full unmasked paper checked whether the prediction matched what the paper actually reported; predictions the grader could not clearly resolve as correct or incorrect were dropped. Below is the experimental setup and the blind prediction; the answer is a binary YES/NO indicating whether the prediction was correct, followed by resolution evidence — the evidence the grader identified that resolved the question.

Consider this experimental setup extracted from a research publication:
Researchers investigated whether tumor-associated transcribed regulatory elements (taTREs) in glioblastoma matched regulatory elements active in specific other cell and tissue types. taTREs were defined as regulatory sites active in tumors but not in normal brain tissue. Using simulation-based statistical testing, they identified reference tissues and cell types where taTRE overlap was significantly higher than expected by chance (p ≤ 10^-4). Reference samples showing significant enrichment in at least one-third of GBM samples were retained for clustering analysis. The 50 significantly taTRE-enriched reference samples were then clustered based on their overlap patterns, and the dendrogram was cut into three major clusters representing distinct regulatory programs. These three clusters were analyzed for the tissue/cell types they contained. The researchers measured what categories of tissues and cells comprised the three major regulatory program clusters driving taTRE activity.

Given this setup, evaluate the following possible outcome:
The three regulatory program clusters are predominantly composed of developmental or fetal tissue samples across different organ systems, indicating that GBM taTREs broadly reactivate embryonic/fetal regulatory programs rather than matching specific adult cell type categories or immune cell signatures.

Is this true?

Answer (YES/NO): NO